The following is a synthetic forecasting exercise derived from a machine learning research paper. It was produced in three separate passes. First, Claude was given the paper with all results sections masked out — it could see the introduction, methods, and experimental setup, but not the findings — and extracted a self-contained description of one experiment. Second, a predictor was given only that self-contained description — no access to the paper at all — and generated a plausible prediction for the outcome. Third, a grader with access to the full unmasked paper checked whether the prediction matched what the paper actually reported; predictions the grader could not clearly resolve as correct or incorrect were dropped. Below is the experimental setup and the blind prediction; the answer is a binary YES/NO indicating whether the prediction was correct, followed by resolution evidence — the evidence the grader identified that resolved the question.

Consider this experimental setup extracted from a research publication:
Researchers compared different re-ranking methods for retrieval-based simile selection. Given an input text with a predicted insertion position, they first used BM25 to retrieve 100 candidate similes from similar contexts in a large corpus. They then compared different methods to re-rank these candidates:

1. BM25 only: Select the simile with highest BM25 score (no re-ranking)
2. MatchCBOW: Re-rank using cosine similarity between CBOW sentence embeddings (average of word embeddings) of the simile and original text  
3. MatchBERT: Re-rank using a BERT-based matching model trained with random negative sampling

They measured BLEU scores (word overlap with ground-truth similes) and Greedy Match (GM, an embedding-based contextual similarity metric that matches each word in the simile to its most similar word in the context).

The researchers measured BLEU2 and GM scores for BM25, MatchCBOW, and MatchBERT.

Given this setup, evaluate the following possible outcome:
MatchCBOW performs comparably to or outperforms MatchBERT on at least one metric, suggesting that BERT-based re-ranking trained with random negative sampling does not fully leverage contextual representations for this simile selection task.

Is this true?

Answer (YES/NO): NO